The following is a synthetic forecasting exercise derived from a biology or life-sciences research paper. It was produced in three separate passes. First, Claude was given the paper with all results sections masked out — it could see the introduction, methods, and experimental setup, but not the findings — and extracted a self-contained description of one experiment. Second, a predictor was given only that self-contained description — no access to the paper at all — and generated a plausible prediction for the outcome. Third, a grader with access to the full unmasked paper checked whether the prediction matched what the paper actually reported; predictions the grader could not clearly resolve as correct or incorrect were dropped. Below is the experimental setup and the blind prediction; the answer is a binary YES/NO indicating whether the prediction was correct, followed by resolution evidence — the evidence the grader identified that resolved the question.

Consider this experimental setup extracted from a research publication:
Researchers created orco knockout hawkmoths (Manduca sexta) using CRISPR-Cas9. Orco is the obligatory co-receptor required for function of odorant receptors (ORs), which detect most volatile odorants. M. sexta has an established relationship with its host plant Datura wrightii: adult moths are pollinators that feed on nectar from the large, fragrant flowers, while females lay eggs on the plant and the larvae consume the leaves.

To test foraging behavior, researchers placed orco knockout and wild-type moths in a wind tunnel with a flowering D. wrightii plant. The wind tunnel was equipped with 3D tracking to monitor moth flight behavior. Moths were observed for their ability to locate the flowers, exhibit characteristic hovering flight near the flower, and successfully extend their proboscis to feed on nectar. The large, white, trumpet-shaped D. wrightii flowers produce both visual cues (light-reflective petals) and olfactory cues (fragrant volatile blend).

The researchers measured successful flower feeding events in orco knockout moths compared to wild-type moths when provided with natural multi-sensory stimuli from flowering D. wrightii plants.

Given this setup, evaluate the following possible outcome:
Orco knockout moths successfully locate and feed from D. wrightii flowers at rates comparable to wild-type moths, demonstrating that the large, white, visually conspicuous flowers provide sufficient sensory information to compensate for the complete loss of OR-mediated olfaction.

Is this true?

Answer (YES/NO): NO